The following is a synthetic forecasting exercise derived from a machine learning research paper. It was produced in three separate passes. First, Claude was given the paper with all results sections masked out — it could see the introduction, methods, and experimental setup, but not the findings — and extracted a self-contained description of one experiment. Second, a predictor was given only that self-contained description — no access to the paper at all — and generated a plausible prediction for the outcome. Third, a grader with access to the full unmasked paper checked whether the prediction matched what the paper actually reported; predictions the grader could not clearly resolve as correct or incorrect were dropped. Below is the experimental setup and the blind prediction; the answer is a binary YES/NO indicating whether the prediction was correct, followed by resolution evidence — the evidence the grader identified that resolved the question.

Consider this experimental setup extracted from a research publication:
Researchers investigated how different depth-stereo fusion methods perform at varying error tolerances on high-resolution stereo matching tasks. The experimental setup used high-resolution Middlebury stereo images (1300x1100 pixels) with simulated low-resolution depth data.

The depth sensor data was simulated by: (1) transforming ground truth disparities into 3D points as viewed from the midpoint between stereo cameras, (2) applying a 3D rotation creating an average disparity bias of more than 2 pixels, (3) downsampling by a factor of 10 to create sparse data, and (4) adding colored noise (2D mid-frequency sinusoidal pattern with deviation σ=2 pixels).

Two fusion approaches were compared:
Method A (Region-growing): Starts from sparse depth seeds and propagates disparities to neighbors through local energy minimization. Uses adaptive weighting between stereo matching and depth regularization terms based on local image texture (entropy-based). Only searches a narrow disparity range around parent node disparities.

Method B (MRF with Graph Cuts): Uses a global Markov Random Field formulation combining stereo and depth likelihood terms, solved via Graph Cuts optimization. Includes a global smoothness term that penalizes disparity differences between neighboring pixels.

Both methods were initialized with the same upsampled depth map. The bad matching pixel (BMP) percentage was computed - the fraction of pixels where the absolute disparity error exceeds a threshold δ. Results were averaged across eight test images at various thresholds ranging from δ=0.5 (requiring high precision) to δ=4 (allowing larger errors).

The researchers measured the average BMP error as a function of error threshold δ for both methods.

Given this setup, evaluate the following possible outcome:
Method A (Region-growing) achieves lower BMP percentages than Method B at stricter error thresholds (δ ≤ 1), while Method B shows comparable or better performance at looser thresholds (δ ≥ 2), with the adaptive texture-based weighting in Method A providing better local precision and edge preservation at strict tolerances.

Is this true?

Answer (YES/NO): NO